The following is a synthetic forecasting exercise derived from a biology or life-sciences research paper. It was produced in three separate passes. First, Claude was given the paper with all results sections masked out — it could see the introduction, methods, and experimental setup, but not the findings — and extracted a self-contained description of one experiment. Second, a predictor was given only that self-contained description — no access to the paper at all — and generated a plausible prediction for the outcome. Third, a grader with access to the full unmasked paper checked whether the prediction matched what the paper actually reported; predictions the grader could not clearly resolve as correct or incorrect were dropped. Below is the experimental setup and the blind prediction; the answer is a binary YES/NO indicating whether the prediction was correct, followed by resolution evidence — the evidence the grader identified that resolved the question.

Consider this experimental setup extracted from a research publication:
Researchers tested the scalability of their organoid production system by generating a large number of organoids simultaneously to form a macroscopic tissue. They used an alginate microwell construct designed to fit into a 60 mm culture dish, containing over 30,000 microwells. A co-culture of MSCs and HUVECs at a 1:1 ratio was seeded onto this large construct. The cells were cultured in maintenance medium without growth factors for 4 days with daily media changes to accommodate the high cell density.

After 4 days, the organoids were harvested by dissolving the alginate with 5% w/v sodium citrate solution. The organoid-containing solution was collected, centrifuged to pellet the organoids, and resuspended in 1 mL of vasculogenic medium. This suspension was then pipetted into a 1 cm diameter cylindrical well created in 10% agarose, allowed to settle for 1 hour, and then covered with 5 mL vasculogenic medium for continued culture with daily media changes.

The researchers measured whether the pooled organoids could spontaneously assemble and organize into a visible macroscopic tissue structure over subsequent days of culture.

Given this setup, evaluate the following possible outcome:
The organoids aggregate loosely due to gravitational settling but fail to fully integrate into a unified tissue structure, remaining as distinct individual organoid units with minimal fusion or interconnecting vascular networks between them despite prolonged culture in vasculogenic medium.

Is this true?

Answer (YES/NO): NO